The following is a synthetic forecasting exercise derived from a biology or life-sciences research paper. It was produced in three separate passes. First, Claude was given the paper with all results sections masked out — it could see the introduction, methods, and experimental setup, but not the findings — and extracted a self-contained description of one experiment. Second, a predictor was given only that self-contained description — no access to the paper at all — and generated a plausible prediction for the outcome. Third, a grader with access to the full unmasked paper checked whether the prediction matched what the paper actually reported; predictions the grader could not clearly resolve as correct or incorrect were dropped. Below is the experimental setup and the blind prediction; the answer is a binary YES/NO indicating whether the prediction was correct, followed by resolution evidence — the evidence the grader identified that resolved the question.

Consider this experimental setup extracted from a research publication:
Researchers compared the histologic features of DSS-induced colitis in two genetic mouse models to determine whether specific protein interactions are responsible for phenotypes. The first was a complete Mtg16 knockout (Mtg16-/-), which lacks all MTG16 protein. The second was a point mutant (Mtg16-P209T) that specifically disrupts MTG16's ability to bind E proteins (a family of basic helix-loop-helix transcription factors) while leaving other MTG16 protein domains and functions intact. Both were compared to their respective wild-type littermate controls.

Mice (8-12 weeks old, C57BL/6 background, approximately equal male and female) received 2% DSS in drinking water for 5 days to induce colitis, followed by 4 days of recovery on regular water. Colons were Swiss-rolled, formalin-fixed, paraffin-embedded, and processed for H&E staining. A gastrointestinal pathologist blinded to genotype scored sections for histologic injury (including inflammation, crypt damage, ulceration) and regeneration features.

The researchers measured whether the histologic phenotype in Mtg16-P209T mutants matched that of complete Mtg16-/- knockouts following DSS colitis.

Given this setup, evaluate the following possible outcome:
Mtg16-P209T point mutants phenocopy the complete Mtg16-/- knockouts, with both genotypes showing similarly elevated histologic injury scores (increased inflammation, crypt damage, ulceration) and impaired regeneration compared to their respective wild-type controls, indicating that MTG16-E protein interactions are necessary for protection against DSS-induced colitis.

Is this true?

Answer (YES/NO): YES